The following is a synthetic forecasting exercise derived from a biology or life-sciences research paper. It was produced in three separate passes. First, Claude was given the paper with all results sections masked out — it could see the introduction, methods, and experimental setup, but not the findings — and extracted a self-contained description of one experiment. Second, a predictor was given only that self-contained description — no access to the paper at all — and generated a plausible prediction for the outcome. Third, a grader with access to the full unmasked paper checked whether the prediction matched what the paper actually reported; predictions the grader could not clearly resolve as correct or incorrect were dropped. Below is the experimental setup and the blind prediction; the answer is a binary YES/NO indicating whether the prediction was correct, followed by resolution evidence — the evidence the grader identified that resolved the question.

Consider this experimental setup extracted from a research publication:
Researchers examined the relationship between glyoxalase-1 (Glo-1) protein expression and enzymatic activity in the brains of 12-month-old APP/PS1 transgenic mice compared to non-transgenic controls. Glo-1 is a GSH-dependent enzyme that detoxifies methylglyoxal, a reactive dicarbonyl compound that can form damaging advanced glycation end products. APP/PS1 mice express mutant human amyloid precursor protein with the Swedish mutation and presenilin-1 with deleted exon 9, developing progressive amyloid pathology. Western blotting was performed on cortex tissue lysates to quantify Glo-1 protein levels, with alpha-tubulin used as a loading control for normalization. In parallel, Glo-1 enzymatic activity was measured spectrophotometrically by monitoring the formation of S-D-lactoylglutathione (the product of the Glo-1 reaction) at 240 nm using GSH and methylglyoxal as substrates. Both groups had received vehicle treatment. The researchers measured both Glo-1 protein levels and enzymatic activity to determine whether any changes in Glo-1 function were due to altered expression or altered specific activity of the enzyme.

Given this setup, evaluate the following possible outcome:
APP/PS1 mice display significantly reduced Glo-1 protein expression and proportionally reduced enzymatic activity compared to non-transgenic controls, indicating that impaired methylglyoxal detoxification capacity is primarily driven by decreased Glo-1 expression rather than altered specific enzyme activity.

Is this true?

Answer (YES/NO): NO